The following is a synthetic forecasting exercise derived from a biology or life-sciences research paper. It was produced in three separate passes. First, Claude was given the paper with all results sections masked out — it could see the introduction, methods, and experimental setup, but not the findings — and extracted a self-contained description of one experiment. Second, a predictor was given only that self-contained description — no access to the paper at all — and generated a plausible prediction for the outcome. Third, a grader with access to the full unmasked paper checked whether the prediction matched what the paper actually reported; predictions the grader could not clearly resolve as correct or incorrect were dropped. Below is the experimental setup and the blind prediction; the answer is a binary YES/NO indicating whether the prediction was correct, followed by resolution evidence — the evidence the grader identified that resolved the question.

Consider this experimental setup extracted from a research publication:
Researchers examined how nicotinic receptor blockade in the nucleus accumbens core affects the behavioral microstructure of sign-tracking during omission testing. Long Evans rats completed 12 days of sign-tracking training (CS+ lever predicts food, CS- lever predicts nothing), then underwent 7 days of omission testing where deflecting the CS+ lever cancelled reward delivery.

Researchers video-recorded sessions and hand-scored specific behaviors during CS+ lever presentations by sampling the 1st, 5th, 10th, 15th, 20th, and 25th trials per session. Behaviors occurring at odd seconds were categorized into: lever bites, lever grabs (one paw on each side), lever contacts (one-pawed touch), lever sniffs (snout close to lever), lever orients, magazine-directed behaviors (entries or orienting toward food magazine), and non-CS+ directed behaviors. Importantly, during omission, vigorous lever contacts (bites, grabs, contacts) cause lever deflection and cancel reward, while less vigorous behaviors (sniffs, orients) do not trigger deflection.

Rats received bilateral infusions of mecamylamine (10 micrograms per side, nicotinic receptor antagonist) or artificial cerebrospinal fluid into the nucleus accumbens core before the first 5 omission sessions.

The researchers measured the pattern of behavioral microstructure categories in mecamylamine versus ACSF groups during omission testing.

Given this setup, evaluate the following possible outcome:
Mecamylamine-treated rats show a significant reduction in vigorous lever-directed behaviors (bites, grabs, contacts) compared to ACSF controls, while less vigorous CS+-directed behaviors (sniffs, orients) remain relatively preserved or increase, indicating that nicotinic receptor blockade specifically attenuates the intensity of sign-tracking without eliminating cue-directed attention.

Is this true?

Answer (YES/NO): NO